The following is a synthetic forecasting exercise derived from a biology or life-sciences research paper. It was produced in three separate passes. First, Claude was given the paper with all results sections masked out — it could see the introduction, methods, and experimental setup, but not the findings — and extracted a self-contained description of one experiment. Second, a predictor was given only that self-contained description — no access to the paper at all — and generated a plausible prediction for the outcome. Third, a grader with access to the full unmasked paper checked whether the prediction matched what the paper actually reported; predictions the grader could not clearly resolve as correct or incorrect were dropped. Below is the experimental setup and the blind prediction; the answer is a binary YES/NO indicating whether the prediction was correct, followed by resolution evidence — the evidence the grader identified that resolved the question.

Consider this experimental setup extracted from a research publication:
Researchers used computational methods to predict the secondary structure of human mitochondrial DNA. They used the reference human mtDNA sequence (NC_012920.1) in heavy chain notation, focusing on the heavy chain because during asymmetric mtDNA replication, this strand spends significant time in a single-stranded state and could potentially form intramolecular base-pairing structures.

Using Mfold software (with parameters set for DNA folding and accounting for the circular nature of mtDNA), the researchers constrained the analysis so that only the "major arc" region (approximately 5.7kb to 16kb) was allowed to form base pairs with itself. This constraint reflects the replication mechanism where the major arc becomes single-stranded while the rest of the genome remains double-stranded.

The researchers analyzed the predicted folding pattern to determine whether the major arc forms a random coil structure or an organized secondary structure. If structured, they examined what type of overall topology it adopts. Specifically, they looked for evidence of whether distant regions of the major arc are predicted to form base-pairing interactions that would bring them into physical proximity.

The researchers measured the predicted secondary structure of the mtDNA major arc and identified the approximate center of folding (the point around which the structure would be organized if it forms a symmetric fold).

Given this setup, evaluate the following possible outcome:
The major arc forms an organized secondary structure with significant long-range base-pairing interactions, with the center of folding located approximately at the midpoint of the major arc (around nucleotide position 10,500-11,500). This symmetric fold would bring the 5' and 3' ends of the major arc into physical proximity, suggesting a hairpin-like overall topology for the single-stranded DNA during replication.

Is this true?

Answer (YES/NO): YES